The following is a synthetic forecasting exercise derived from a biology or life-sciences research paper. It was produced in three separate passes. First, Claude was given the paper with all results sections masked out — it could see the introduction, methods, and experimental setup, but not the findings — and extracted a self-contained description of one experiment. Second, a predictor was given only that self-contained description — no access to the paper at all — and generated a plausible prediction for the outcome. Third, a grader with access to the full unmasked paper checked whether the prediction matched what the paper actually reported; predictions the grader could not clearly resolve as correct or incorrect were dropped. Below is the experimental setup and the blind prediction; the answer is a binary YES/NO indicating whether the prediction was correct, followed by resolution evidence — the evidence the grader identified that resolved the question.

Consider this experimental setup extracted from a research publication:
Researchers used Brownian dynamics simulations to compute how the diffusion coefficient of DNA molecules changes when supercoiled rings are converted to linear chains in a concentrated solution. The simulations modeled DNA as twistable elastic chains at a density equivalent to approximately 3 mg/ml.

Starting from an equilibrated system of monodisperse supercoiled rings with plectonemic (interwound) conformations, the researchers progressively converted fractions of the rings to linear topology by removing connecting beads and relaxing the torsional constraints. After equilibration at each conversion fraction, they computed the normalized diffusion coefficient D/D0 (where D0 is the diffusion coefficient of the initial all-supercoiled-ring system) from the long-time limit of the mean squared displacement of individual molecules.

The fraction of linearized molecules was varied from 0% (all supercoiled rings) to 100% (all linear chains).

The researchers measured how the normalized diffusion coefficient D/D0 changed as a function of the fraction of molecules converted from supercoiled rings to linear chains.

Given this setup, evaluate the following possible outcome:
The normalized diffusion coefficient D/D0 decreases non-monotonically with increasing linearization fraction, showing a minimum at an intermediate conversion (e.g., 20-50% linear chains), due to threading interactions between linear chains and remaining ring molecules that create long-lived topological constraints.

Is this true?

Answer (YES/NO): NO